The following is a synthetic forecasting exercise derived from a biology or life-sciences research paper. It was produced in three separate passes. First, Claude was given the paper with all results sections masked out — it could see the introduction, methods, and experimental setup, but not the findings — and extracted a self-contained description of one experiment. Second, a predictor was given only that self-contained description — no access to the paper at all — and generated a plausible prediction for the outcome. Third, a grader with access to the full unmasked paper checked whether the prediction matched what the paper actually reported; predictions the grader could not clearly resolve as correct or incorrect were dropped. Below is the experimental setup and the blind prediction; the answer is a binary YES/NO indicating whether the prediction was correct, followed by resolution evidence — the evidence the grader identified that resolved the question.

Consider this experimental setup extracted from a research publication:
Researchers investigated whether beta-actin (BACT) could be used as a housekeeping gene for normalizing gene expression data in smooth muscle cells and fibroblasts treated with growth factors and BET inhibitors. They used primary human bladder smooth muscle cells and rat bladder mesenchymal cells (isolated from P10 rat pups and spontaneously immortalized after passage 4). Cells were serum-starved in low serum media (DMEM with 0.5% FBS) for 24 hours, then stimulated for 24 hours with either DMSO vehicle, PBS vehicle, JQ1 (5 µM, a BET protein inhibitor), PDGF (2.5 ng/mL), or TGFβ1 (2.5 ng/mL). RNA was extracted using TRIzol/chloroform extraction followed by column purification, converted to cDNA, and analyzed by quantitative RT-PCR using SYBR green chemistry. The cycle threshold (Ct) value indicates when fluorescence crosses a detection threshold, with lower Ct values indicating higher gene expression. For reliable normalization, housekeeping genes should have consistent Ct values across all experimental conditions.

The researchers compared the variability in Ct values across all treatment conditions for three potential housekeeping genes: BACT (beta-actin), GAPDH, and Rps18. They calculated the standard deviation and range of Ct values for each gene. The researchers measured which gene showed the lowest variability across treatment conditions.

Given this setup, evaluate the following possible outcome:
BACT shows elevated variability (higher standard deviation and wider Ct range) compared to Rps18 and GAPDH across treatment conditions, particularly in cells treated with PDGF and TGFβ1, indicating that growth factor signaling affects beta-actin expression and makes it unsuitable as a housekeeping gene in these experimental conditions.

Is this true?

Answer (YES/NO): NO